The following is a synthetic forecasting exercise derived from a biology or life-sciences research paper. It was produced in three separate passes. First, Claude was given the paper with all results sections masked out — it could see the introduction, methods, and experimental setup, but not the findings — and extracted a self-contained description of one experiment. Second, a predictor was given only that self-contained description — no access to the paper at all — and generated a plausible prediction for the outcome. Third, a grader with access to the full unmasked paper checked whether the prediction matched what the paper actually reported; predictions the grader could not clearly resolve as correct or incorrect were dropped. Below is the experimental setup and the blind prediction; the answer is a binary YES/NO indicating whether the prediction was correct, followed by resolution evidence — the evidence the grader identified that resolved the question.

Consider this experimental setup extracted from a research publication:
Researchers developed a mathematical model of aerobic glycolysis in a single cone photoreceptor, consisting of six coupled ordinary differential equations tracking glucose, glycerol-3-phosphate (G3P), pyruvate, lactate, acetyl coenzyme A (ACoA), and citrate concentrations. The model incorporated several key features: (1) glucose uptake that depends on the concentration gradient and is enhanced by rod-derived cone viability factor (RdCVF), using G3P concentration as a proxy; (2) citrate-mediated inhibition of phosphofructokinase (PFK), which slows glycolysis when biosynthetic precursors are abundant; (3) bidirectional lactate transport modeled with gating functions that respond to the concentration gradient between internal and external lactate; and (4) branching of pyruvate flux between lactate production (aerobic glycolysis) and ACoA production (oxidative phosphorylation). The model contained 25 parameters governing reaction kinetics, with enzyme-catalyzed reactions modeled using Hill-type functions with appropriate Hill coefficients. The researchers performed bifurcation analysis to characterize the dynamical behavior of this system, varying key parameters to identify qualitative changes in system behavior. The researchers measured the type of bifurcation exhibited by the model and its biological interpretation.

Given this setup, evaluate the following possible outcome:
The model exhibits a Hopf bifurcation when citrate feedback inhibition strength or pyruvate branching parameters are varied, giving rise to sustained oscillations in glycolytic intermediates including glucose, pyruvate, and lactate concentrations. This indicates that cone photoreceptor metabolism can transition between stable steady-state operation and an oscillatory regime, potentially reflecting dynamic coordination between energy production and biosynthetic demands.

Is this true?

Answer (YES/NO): NO